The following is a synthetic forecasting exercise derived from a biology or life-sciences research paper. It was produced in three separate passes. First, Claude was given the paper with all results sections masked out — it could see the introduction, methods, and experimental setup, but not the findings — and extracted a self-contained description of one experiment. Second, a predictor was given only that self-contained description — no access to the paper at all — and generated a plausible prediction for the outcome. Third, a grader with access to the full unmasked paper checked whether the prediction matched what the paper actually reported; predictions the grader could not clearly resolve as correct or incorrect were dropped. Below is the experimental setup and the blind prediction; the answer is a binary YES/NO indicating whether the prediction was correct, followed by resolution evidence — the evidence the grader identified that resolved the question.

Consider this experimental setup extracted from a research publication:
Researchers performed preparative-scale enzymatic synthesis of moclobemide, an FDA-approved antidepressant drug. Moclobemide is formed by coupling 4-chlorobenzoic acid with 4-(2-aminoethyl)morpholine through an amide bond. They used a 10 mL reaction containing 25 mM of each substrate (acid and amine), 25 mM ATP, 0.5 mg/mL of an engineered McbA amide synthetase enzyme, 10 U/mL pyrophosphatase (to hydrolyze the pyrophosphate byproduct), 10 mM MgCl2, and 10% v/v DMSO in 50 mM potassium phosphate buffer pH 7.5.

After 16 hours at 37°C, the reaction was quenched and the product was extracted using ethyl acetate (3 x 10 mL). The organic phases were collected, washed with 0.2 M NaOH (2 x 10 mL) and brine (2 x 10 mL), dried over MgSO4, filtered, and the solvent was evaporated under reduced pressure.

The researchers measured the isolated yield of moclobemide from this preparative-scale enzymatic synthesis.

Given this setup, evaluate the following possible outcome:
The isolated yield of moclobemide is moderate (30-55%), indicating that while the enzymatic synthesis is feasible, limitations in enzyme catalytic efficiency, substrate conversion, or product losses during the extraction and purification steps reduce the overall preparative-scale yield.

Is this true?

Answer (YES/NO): NO